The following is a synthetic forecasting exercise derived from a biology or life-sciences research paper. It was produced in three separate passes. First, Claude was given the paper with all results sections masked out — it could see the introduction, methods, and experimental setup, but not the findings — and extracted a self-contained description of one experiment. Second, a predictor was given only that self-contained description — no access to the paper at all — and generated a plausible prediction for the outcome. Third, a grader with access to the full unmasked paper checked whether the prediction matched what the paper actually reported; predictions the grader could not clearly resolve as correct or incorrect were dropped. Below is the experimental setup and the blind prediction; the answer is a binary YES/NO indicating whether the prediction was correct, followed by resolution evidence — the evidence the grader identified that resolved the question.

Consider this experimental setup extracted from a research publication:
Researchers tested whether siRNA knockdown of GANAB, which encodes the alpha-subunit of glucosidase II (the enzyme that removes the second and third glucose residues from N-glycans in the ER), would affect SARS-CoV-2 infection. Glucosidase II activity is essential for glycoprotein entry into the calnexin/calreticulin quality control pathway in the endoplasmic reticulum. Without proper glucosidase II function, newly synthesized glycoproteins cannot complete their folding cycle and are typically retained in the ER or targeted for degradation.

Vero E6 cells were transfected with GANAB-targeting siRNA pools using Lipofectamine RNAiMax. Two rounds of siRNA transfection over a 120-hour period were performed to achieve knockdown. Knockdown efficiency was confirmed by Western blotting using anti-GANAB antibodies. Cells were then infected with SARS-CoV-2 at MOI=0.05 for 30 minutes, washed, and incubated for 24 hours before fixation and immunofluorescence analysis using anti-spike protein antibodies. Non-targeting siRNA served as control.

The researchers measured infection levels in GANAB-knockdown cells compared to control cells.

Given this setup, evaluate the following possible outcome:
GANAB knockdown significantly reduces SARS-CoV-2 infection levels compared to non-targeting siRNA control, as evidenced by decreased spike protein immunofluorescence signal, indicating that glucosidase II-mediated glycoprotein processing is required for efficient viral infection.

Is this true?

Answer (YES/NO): YES